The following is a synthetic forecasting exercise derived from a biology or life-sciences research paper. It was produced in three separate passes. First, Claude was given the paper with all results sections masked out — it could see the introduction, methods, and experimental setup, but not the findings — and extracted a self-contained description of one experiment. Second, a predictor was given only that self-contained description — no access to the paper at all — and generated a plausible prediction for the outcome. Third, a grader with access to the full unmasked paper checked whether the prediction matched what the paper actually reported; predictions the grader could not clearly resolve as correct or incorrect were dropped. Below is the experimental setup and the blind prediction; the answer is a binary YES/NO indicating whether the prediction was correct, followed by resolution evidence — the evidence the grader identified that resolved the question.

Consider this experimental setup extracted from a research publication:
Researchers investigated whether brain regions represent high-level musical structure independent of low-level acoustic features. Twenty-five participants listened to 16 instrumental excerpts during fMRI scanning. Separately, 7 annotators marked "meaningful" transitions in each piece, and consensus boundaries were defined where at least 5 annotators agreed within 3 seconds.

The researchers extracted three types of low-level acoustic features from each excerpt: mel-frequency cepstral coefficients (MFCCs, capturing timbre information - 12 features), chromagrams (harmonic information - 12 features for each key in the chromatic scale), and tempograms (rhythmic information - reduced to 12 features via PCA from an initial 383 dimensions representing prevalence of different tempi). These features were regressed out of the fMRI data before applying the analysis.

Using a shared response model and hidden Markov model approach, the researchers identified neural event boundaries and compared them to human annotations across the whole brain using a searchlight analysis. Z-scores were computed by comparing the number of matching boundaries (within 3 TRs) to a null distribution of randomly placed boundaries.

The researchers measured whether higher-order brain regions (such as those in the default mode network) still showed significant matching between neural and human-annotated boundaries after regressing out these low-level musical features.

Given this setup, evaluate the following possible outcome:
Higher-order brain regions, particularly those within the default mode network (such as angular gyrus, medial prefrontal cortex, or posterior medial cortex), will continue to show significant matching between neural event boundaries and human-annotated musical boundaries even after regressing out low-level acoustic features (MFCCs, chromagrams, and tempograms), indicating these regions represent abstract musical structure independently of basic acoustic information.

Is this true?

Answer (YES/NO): YES